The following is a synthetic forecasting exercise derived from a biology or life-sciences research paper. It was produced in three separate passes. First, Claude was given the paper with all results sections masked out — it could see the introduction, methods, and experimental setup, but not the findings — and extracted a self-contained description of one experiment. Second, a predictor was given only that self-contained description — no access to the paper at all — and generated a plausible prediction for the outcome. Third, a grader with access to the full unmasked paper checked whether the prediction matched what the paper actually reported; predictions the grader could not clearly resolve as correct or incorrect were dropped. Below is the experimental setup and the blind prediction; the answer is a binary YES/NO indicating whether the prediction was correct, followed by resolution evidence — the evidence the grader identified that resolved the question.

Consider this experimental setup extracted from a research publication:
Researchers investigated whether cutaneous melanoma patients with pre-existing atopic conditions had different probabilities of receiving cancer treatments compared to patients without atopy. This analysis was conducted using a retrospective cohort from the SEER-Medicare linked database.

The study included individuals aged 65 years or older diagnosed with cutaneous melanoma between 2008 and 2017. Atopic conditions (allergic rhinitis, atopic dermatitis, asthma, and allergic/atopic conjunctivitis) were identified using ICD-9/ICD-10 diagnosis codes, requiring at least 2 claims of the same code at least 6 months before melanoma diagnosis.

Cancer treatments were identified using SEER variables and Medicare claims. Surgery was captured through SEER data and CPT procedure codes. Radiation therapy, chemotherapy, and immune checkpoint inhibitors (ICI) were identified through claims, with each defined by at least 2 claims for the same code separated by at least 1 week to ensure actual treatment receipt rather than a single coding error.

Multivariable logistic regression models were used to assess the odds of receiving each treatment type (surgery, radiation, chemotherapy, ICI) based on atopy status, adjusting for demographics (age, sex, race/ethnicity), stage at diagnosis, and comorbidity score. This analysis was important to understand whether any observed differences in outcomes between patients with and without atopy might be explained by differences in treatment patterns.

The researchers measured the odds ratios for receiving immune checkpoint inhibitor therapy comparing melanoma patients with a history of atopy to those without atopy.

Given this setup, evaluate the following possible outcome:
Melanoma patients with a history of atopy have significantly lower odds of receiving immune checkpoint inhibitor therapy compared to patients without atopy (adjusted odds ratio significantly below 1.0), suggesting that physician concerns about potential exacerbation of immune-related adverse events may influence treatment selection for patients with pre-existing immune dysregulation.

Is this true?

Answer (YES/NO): NO